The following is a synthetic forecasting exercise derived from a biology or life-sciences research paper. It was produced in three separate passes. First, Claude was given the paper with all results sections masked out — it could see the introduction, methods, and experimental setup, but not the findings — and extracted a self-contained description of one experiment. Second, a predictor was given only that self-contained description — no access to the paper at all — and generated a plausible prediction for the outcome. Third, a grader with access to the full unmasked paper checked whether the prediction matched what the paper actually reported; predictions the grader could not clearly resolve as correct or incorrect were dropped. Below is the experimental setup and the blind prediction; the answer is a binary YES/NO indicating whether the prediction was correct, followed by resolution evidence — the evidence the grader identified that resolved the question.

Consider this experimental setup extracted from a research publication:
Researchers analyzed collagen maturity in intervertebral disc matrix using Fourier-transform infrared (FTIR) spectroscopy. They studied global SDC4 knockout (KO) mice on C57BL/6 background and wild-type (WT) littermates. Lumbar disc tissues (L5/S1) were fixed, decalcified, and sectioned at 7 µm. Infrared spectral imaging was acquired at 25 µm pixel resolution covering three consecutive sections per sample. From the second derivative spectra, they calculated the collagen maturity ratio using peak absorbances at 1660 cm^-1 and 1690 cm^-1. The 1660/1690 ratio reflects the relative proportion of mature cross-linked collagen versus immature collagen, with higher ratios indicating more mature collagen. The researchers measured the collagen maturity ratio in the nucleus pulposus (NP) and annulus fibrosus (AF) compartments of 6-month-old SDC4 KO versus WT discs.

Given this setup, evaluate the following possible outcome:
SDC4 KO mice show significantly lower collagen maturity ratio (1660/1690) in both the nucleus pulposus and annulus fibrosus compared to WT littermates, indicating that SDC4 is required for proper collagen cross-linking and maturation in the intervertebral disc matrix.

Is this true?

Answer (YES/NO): YES